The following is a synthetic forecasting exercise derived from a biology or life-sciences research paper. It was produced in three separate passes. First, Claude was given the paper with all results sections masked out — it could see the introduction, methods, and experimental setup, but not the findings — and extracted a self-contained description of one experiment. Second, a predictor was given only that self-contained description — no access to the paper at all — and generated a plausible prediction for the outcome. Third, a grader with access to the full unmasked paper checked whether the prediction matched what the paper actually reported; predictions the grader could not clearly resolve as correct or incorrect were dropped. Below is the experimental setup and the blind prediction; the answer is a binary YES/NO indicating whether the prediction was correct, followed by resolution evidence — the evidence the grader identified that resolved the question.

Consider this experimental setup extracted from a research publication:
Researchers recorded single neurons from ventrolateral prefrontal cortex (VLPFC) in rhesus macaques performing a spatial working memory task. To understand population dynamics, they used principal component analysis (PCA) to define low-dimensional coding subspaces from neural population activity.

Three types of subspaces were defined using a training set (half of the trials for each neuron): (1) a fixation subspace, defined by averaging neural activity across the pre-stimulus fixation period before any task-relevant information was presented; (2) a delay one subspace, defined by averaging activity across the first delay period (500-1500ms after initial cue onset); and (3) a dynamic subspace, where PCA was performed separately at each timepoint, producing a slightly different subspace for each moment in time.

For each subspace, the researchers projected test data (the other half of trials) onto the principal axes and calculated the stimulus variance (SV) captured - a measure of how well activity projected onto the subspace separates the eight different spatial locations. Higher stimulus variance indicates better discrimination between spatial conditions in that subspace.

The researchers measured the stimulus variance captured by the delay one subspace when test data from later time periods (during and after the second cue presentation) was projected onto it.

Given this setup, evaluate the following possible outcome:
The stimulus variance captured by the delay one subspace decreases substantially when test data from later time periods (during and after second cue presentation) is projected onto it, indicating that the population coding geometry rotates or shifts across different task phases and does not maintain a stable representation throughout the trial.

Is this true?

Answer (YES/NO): YES